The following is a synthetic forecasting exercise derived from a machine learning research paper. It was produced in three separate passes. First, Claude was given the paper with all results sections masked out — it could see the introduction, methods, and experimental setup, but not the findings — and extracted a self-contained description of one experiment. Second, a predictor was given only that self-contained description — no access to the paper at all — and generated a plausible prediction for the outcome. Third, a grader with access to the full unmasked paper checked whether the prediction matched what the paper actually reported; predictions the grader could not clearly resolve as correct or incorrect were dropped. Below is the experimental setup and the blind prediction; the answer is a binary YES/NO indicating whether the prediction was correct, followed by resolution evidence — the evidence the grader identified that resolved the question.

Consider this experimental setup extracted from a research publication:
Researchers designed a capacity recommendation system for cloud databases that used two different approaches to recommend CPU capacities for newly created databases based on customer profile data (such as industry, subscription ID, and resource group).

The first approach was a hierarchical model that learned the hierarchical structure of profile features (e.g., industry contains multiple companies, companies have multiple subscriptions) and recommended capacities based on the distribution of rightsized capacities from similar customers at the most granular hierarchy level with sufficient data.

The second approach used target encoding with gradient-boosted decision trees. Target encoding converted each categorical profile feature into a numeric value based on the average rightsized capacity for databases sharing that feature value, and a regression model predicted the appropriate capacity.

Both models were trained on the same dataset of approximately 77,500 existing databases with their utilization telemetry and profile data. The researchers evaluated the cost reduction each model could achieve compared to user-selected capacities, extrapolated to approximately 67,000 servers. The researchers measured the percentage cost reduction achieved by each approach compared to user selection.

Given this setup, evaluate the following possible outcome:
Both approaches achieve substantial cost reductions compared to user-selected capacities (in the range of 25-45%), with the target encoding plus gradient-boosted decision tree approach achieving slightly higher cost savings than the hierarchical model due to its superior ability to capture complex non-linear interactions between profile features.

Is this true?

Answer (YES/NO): NO